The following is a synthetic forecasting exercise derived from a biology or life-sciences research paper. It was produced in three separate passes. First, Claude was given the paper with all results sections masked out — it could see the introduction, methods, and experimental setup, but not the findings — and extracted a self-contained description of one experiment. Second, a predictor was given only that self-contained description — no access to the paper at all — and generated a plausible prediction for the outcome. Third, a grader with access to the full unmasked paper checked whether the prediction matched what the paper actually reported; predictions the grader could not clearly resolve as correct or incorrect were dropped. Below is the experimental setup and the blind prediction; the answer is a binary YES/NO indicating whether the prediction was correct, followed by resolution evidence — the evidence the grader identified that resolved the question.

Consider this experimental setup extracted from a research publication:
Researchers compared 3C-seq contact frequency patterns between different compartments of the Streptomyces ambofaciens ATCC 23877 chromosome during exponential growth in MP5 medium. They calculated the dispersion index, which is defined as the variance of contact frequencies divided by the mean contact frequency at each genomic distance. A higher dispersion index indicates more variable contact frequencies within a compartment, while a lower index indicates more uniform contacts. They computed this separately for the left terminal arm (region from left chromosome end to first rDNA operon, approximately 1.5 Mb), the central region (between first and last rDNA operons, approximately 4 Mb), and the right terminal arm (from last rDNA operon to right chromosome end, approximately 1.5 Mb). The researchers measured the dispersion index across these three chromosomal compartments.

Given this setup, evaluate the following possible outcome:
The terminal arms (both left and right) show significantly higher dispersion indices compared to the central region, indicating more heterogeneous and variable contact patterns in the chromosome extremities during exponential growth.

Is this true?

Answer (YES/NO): YES